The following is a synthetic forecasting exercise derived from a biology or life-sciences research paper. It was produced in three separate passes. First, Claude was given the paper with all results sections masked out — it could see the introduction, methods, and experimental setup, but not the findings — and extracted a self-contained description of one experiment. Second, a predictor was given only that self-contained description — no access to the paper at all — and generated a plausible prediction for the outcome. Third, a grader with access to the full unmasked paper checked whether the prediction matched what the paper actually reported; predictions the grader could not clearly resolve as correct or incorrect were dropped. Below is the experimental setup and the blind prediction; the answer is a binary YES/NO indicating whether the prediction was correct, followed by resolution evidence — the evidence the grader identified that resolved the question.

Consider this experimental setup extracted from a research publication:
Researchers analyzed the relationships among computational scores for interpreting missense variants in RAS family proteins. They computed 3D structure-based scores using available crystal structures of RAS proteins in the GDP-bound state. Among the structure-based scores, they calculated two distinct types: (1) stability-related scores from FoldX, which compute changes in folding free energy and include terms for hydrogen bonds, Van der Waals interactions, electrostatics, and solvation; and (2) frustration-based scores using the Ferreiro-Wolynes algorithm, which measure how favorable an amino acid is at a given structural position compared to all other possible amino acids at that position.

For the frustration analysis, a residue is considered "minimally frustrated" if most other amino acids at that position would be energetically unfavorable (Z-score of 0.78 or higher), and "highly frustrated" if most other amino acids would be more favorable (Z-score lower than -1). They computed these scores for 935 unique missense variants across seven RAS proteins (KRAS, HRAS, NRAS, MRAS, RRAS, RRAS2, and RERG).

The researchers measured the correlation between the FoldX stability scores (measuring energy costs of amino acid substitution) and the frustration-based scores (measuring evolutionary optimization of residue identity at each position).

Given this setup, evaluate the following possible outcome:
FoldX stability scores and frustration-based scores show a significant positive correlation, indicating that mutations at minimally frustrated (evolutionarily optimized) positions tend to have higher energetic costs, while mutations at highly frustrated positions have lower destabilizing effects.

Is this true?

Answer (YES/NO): NO